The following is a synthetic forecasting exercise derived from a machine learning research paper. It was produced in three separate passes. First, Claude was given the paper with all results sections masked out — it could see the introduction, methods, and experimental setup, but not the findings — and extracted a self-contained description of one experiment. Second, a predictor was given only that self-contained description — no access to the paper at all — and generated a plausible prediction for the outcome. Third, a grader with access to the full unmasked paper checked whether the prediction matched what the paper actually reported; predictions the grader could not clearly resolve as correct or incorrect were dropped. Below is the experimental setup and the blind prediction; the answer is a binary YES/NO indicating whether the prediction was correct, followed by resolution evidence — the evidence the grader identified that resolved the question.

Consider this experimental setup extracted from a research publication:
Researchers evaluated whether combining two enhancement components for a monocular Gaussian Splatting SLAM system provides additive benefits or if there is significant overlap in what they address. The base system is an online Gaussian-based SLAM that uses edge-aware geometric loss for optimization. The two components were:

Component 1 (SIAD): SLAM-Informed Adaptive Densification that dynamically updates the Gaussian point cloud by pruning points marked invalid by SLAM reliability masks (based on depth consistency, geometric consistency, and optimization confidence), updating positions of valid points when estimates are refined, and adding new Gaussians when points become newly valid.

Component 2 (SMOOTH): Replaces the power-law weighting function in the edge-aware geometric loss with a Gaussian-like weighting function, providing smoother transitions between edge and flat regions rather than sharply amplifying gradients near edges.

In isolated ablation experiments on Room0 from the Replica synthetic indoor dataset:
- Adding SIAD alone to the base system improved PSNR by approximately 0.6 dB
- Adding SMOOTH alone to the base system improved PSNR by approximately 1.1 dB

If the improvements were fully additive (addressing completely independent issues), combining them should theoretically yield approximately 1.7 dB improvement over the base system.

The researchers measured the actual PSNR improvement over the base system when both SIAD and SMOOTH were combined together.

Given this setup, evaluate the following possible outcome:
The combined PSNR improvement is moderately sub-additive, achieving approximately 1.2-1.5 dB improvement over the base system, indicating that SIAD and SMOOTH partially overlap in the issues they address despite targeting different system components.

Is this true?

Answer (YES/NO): YES